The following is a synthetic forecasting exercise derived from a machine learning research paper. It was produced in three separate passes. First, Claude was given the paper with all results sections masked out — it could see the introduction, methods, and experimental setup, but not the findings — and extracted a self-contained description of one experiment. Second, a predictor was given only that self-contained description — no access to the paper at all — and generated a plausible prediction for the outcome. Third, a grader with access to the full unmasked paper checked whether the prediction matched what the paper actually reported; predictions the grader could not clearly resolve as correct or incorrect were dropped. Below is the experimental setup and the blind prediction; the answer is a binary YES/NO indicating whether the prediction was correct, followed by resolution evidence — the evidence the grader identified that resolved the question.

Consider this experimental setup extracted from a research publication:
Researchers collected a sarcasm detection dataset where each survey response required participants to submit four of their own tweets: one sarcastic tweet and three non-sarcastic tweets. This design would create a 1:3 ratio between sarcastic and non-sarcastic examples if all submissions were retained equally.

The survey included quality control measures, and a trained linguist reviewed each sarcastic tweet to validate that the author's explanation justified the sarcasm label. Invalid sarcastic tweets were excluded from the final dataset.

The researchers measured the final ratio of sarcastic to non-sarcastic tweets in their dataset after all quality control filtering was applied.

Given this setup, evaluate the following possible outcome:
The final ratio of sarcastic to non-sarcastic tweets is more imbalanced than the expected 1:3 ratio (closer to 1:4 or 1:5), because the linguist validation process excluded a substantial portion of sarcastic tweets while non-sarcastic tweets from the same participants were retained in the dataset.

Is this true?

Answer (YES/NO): YES